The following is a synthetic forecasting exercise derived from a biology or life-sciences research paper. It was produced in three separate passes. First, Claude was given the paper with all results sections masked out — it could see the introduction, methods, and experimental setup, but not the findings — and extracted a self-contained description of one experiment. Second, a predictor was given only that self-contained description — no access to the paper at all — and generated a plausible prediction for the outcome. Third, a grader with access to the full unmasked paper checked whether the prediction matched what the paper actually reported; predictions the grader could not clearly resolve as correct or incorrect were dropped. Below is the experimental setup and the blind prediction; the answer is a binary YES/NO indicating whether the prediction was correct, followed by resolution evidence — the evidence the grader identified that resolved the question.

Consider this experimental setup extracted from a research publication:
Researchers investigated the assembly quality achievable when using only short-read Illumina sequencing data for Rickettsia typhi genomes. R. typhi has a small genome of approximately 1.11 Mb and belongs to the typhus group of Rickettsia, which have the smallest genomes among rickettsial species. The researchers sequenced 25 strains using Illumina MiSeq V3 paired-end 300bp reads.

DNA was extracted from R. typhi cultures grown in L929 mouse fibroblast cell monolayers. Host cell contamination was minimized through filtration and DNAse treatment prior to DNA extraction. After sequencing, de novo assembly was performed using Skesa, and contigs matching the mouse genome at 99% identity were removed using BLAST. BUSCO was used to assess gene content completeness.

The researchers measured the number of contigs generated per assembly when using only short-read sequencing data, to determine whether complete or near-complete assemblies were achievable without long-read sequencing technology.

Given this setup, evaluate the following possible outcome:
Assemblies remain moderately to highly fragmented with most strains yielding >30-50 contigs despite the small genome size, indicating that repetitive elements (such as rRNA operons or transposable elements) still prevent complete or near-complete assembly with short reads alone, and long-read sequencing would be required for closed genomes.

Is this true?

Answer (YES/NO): NO